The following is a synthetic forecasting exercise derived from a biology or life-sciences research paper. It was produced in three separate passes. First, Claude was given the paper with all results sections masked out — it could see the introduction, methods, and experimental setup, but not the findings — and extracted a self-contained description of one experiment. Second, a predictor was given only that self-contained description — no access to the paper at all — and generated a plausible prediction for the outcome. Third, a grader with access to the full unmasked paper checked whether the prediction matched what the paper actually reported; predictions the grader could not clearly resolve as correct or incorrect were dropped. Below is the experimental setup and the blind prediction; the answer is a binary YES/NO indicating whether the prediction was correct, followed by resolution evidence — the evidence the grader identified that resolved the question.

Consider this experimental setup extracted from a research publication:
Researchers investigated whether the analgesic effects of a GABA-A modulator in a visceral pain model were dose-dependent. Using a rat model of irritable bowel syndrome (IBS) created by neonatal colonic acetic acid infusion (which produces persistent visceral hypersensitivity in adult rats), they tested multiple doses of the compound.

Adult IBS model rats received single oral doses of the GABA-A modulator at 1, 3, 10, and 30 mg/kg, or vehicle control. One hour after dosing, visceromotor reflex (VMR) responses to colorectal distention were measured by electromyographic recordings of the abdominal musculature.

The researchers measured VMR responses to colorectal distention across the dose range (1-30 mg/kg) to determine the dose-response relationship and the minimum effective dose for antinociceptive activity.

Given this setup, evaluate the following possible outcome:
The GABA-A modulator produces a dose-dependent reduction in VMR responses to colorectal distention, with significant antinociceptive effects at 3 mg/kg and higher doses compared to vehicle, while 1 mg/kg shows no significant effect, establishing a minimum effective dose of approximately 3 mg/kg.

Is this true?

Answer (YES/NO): YES